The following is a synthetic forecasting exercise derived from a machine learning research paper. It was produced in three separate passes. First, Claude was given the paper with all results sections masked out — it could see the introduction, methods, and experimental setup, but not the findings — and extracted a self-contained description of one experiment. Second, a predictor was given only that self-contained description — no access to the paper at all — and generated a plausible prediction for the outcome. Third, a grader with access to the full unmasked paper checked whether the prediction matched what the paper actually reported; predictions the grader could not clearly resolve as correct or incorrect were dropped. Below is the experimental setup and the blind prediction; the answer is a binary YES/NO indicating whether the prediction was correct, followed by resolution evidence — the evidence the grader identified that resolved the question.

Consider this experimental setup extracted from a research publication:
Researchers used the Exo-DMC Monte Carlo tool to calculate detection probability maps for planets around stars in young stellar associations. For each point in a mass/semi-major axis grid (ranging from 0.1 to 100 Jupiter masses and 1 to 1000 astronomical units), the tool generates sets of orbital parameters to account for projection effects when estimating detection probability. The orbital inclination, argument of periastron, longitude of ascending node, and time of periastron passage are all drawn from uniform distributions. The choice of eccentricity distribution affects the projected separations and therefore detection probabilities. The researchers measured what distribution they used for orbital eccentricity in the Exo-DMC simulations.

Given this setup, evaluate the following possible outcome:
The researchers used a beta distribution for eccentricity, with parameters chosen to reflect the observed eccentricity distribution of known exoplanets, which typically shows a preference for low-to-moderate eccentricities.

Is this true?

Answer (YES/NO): NO